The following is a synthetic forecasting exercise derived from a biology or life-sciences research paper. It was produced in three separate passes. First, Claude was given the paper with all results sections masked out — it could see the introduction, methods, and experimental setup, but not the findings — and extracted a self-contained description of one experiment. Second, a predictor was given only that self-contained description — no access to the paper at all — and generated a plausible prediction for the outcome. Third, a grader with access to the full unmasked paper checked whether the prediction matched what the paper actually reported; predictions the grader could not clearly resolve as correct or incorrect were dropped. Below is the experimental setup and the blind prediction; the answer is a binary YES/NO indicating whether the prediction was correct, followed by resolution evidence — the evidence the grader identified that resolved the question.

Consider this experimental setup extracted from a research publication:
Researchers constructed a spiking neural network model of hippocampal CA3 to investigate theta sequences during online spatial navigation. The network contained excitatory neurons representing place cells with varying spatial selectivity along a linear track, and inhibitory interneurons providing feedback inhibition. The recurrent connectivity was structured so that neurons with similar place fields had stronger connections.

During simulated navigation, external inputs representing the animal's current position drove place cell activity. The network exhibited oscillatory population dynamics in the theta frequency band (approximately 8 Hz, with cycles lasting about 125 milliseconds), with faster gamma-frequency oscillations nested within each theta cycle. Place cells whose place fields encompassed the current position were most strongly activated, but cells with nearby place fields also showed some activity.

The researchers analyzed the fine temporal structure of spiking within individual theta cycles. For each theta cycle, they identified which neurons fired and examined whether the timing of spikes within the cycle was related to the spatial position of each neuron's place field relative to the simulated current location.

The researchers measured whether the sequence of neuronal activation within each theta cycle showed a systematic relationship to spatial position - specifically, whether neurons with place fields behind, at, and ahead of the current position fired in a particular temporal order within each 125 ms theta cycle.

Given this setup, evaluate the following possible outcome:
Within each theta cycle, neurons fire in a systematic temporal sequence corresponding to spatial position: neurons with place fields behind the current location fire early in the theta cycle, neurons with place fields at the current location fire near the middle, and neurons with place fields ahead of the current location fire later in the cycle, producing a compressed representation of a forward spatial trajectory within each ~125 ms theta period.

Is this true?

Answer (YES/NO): YES